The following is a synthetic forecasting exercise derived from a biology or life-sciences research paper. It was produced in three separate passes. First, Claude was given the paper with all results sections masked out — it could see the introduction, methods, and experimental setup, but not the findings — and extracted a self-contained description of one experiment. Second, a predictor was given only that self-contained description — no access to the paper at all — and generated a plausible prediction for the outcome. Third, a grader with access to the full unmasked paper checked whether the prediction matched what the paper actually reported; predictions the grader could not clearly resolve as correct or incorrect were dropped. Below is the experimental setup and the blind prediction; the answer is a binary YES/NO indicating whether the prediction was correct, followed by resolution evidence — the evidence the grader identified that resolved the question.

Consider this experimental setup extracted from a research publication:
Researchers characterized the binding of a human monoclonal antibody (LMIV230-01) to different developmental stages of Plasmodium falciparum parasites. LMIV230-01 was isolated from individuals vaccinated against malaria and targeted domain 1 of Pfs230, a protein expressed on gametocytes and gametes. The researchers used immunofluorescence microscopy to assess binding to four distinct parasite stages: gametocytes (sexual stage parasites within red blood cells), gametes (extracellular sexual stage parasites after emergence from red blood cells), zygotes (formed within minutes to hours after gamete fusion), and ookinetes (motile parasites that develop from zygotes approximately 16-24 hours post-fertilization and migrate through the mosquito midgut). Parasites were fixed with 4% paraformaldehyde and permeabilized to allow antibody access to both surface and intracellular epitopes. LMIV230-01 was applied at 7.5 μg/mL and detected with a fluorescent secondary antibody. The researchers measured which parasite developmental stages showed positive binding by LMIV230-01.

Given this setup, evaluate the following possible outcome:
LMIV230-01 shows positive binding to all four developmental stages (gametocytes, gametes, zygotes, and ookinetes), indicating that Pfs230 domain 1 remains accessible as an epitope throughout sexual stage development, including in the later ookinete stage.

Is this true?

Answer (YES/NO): NO